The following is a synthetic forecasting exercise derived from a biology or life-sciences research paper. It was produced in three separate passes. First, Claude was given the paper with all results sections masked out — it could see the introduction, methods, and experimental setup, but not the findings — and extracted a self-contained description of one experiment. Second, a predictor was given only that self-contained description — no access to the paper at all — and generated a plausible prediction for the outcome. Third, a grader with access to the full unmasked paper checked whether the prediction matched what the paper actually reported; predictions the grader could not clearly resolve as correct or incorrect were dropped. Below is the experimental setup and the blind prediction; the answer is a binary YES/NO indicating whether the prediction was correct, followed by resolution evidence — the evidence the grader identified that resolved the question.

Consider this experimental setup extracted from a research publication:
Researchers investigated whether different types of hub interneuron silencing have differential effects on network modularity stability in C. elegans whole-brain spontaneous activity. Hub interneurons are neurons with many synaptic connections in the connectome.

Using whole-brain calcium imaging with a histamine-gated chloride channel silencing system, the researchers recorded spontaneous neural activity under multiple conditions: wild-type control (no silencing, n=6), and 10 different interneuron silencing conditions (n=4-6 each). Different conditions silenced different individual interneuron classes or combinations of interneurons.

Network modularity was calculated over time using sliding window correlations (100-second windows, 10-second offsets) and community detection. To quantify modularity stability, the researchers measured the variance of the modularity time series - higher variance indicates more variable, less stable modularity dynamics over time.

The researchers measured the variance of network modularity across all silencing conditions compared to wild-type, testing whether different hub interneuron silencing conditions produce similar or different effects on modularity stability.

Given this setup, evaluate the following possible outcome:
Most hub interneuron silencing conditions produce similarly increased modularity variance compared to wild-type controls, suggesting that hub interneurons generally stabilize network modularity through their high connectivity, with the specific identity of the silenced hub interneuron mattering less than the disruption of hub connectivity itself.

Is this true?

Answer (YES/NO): NO